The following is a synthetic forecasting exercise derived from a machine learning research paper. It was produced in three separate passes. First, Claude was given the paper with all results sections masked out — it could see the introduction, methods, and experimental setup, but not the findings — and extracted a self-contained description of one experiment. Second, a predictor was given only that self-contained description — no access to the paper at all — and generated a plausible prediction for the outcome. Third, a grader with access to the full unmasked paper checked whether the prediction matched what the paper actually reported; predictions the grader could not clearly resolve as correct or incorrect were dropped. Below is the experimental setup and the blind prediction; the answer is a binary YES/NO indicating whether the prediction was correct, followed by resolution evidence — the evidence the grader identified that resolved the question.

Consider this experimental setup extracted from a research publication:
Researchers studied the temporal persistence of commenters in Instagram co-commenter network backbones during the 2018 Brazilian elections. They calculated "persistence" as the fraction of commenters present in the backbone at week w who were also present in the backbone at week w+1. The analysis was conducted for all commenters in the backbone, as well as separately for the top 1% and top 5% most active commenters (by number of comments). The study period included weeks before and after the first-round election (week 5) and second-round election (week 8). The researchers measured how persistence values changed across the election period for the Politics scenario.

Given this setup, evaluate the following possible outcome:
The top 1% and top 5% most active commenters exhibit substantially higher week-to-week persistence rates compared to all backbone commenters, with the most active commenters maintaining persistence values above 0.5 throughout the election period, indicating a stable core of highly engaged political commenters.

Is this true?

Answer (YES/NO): NO